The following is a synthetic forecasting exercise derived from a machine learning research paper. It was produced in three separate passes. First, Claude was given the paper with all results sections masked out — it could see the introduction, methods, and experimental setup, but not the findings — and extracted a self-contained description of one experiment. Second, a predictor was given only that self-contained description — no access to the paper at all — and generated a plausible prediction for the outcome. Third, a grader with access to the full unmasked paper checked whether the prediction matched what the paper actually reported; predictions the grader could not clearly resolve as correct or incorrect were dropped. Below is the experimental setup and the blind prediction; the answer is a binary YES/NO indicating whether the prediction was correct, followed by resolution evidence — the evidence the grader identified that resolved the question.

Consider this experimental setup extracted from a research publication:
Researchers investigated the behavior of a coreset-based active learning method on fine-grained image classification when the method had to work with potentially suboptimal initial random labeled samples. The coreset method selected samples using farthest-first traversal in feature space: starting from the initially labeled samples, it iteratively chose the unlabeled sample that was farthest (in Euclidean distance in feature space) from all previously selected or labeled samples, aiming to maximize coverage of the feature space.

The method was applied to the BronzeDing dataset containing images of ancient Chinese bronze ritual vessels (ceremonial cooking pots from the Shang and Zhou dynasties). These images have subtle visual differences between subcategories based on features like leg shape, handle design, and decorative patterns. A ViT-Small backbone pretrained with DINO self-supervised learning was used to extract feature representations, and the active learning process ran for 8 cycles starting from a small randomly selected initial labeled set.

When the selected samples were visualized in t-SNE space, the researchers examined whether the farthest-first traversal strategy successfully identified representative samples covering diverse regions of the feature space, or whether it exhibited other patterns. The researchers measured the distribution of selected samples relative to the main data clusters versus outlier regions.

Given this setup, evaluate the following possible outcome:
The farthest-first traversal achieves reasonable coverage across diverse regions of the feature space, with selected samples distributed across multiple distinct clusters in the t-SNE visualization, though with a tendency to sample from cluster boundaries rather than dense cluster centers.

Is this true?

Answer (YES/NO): NO